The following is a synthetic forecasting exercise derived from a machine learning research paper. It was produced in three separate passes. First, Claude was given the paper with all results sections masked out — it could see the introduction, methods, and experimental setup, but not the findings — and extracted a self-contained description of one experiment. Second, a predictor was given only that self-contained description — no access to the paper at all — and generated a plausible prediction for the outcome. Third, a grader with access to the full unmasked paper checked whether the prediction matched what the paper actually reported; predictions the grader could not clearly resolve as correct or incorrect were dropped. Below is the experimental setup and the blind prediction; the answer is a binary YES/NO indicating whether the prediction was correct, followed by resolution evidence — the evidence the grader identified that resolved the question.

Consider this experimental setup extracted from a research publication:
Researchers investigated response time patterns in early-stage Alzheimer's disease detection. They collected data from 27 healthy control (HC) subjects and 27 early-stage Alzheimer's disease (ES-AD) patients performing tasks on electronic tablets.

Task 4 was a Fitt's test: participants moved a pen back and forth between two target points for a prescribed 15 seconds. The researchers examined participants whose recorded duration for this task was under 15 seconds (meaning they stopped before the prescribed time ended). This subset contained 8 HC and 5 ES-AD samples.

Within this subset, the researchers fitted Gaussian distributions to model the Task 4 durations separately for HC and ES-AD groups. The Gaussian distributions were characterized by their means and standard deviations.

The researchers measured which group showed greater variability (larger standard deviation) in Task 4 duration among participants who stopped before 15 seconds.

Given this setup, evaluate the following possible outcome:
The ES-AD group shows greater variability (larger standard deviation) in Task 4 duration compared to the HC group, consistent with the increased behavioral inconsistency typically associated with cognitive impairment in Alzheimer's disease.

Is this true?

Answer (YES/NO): YES